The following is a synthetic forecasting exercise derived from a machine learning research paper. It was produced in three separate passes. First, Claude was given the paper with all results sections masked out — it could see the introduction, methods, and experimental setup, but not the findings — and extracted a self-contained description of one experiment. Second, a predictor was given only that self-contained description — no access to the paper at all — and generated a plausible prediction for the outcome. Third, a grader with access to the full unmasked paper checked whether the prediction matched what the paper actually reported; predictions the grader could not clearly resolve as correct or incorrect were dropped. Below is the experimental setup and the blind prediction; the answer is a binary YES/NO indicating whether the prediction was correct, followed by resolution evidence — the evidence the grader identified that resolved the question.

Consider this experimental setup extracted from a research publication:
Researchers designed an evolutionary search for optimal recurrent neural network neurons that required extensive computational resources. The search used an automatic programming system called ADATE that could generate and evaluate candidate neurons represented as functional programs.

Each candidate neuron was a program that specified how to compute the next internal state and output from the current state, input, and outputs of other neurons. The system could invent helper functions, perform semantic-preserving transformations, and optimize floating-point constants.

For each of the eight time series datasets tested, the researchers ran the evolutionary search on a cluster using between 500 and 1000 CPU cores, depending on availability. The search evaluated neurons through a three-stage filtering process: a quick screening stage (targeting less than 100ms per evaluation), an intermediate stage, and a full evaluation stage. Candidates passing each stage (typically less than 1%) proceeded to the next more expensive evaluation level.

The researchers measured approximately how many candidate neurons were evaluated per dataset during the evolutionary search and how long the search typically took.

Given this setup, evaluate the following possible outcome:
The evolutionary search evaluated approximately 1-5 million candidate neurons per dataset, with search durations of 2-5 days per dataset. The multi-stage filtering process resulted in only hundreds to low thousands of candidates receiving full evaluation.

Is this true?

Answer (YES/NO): NO